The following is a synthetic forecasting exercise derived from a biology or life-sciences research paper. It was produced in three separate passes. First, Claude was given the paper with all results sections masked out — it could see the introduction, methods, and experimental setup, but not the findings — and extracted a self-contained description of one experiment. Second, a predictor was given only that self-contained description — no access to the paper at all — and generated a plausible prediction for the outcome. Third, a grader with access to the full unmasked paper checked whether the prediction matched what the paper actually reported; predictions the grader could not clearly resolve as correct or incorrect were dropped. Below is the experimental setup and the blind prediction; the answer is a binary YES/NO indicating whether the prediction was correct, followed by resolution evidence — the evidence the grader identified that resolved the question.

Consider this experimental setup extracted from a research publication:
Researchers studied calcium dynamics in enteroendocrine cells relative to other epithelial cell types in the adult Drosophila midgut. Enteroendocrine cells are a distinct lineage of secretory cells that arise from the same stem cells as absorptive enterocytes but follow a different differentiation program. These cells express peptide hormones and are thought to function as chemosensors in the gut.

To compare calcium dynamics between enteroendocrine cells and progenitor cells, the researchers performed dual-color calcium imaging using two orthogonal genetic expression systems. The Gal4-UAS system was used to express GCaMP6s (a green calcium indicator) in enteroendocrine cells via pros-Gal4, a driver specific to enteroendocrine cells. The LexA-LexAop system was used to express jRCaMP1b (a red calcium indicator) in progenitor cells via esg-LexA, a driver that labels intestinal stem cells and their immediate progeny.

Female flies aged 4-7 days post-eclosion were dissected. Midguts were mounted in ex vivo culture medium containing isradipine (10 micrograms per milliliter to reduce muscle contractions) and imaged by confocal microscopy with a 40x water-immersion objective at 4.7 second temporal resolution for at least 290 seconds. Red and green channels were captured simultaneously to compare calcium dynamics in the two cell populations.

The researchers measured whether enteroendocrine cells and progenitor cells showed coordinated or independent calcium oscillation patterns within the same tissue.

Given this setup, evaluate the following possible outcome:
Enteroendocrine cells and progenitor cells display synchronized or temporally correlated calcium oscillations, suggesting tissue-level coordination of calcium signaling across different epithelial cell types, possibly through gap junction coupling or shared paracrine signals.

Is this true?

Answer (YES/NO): NO